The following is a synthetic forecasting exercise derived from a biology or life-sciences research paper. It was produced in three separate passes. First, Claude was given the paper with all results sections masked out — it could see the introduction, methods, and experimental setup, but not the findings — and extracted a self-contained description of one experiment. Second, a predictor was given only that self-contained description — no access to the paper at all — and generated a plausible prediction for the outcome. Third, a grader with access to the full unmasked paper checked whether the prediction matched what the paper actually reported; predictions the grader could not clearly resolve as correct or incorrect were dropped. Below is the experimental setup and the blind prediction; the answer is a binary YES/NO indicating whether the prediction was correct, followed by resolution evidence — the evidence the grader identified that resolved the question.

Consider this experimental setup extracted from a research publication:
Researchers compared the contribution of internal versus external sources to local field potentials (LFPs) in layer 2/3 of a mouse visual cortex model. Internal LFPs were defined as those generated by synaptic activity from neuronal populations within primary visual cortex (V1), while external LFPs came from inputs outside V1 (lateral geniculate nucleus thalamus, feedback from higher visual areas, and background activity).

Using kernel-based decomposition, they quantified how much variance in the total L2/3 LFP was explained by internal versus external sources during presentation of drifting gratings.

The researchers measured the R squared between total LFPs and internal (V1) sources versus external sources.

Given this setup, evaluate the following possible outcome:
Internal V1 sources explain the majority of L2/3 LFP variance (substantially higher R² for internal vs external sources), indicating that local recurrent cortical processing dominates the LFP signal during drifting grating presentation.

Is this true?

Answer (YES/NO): NO